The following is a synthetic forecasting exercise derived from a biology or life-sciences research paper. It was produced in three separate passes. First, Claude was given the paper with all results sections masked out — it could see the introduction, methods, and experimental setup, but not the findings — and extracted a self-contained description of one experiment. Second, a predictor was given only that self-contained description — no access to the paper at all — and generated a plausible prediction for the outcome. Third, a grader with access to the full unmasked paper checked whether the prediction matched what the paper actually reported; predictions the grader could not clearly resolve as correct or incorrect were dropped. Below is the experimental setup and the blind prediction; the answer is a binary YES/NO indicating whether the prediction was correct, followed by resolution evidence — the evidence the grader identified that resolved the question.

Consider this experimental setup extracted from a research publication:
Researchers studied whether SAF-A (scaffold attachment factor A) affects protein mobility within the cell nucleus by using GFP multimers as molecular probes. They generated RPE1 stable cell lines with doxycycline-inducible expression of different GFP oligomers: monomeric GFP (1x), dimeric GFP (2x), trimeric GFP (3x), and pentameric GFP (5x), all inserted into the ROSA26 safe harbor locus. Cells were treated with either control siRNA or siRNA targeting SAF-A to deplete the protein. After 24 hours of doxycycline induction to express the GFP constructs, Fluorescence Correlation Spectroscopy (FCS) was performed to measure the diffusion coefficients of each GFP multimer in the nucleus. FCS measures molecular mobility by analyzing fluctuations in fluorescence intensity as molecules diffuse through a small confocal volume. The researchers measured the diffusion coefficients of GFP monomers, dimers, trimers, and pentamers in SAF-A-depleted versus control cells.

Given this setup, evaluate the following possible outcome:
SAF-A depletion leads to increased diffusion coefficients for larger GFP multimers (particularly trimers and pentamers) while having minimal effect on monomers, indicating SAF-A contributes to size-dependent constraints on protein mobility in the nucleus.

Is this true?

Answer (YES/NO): NO